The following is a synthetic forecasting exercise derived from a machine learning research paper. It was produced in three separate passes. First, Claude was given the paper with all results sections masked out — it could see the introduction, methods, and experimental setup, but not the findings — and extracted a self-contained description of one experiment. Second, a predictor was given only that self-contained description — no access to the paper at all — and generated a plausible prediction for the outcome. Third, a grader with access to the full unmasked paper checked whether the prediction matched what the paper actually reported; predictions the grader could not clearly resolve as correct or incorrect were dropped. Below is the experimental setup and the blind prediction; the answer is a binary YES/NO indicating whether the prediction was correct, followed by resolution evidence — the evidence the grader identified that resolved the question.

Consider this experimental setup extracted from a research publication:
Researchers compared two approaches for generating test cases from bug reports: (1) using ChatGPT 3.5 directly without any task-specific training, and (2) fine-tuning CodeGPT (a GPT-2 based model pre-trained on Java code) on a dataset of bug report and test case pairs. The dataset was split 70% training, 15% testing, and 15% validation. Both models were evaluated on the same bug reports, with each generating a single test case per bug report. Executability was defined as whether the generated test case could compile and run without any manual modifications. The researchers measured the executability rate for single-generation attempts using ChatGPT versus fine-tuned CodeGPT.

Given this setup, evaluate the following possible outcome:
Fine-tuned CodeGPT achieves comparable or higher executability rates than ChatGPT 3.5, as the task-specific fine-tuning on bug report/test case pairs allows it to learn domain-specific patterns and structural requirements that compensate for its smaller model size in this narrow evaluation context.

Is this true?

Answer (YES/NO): YES